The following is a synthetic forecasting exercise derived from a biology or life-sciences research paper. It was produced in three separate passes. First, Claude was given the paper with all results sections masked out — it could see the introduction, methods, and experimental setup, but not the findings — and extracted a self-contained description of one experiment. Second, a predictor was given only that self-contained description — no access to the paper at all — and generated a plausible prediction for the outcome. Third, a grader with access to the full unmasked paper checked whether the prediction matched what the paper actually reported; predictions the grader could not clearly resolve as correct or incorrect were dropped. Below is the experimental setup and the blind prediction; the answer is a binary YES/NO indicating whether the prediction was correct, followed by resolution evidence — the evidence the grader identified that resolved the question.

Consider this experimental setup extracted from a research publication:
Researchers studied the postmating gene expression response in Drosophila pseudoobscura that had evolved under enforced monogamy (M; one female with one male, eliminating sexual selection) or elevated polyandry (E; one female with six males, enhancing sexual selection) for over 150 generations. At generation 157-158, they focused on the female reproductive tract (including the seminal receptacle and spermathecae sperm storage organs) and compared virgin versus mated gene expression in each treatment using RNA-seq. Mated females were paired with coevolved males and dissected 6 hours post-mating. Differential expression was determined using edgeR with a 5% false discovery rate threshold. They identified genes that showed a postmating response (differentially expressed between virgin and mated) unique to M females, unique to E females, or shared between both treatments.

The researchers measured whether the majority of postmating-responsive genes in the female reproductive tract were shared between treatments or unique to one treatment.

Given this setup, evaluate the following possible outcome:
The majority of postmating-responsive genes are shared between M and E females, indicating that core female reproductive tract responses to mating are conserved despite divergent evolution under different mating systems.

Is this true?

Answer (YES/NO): NO